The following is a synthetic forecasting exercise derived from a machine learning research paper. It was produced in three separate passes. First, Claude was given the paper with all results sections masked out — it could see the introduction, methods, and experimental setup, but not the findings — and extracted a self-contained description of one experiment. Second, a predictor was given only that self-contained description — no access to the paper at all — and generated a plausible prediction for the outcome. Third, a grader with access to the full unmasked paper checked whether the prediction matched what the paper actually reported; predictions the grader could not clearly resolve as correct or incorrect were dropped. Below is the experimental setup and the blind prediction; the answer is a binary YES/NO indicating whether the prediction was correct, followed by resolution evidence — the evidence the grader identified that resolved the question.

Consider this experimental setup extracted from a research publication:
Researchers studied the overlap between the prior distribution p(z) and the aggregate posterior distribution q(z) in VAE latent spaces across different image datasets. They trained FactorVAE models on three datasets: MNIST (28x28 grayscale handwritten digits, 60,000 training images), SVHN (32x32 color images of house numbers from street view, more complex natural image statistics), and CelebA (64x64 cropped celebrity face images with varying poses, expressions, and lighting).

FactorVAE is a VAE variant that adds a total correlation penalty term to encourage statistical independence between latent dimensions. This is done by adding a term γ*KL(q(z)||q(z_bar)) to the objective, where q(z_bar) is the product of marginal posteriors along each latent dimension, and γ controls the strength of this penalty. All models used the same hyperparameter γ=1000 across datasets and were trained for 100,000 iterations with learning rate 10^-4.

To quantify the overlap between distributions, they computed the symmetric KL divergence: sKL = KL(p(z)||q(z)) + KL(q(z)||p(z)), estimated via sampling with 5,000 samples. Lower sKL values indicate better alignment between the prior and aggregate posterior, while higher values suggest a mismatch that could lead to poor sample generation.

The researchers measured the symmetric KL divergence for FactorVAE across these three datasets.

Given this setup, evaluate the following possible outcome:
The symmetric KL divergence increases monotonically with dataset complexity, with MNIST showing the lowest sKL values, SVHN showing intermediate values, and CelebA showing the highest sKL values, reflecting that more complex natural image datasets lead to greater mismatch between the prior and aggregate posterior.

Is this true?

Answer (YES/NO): YES